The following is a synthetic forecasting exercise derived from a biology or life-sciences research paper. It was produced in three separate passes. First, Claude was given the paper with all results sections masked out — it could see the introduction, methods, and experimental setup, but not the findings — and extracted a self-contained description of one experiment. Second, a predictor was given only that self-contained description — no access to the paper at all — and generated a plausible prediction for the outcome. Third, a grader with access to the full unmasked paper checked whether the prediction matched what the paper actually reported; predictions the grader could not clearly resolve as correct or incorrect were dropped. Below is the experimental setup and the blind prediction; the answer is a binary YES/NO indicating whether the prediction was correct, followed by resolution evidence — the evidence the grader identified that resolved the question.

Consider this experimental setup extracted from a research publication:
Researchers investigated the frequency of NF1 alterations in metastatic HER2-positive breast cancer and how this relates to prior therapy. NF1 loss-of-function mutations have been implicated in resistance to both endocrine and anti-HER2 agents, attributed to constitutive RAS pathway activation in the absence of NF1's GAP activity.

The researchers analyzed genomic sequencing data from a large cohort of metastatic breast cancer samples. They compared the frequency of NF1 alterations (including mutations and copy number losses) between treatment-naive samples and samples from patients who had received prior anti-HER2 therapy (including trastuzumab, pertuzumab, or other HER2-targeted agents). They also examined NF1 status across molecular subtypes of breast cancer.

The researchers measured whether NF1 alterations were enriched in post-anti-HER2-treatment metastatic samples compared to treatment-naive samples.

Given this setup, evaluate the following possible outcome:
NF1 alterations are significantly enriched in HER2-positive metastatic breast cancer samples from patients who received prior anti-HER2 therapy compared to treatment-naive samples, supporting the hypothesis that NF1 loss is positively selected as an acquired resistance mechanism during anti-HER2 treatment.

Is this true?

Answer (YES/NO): YES